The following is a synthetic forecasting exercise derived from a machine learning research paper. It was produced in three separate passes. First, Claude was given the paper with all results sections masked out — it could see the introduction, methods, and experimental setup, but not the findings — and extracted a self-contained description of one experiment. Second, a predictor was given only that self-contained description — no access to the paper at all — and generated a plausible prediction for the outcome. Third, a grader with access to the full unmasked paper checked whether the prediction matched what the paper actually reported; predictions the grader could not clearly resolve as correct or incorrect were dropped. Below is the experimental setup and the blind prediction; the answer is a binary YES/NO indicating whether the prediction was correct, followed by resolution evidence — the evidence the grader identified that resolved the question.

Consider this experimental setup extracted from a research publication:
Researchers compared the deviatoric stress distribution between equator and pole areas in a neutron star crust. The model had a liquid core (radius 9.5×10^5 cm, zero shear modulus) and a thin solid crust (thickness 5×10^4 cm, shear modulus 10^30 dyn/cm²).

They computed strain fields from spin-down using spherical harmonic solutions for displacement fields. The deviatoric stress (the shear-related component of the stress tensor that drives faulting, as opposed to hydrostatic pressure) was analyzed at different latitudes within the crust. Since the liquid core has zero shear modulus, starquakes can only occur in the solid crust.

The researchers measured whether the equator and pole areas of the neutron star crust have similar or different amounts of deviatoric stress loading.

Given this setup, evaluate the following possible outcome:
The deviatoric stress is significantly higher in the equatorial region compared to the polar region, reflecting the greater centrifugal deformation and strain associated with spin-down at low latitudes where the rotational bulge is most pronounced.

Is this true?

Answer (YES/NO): NO